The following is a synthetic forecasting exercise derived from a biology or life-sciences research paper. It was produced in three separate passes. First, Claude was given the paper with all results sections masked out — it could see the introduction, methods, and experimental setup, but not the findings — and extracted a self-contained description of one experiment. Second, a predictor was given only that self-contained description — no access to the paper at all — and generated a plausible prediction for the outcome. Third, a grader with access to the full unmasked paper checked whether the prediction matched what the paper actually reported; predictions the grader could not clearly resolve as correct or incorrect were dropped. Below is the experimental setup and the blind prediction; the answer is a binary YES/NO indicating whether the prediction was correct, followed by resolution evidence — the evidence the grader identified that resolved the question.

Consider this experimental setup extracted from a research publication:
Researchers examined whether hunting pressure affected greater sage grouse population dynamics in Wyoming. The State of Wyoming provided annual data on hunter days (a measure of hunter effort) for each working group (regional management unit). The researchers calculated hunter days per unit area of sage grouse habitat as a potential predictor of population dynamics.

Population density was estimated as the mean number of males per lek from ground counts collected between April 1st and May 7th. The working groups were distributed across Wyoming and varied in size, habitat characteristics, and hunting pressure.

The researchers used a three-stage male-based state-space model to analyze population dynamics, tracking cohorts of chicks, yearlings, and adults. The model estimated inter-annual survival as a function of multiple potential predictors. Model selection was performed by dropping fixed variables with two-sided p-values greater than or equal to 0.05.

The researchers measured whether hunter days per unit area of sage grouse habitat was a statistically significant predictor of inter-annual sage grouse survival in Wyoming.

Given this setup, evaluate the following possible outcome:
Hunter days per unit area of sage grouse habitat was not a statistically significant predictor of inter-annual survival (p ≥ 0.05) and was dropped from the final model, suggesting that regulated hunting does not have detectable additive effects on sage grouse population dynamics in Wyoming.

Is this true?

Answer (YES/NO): YES